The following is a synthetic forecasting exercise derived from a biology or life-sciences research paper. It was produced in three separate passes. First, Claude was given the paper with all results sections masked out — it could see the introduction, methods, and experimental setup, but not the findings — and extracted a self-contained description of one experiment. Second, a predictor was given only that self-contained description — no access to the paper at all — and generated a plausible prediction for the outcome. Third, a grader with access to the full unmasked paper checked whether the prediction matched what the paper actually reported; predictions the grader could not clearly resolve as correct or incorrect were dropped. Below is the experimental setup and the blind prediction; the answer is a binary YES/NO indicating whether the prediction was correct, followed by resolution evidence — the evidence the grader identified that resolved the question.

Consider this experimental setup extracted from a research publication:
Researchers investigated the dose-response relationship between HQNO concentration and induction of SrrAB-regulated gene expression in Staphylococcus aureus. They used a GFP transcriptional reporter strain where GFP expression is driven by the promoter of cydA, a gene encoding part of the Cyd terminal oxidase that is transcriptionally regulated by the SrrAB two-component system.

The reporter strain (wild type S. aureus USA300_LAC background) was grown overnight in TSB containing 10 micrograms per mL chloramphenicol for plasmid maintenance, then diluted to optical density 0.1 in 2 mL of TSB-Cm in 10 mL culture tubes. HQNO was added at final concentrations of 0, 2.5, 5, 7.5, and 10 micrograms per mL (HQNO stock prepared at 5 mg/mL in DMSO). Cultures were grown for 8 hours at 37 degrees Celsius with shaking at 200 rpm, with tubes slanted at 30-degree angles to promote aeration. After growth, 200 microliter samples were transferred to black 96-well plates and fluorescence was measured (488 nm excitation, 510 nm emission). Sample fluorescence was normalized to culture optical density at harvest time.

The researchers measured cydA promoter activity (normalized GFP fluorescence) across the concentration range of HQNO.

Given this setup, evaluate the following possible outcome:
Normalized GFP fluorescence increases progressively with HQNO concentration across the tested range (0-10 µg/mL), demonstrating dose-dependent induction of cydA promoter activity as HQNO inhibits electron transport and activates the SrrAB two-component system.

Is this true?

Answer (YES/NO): NO